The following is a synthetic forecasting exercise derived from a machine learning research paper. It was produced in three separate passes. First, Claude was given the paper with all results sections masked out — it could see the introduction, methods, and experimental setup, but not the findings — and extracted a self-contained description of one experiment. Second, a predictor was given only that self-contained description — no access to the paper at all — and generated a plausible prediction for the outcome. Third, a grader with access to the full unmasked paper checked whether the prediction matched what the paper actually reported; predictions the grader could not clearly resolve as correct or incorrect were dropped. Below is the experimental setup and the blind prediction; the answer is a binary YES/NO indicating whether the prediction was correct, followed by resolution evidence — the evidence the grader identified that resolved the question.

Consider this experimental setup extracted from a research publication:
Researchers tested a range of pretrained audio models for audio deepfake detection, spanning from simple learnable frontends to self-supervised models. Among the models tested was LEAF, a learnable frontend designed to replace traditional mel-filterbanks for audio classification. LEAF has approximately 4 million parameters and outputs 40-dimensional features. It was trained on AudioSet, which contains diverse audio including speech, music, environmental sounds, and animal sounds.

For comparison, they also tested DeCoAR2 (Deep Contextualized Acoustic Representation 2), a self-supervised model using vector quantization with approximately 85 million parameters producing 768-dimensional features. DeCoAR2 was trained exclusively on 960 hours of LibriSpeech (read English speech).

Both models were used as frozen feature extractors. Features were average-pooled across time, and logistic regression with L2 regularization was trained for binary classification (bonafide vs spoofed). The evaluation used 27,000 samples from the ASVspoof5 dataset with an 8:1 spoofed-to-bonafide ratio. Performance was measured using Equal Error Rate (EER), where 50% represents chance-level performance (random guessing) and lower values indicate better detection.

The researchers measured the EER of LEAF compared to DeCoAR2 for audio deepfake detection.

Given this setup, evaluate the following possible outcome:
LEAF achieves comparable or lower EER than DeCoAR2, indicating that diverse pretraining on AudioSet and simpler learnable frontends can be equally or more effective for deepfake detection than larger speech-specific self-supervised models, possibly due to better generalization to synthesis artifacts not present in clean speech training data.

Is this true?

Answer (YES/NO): NO